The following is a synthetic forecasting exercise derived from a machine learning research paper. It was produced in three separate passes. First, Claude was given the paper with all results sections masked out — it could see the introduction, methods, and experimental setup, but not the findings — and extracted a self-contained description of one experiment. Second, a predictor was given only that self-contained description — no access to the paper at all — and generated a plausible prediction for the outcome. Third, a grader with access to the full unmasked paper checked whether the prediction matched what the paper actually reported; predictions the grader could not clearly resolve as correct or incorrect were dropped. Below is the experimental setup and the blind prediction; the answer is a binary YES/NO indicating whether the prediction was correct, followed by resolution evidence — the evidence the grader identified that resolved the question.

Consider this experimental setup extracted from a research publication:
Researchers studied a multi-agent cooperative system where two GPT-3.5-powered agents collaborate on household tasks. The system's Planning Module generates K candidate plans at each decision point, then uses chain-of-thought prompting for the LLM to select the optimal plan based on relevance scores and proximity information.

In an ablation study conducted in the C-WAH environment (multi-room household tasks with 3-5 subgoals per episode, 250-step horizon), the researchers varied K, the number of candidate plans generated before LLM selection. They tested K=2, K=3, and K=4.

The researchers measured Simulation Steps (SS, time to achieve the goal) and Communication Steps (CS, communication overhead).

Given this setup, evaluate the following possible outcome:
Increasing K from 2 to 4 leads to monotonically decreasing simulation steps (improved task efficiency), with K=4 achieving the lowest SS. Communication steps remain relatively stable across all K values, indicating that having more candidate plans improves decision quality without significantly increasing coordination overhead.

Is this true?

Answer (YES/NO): NO